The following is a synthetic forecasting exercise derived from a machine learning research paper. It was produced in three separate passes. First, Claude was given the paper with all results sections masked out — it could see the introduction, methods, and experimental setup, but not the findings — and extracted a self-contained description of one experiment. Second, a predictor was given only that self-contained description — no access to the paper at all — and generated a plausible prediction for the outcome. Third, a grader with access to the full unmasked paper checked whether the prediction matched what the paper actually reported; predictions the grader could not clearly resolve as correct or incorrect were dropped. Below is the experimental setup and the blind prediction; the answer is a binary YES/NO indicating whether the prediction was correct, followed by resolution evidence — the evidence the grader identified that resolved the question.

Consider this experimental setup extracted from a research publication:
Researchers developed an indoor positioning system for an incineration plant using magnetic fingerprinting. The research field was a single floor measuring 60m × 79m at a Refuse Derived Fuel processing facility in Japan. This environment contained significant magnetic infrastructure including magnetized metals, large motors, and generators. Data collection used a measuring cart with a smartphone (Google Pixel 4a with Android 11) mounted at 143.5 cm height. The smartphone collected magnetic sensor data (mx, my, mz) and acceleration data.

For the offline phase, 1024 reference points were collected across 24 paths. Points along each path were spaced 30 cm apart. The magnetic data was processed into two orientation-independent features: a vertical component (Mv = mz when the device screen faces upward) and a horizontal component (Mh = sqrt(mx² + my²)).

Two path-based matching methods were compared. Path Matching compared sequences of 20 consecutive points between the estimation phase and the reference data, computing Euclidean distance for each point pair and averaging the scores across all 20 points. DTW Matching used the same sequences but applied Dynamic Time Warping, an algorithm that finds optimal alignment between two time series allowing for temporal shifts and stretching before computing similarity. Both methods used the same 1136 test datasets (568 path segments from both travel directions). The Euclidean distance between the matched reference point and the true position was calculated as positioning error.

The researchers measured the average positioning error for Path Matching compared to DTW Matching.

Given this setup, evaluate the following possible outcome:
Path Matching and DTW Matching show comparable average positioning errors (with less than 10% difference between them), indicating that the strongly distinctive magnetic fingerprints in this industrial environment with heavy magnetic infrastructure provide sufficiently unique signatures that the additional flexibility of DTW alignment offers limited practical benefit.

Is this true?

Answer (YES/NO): NO